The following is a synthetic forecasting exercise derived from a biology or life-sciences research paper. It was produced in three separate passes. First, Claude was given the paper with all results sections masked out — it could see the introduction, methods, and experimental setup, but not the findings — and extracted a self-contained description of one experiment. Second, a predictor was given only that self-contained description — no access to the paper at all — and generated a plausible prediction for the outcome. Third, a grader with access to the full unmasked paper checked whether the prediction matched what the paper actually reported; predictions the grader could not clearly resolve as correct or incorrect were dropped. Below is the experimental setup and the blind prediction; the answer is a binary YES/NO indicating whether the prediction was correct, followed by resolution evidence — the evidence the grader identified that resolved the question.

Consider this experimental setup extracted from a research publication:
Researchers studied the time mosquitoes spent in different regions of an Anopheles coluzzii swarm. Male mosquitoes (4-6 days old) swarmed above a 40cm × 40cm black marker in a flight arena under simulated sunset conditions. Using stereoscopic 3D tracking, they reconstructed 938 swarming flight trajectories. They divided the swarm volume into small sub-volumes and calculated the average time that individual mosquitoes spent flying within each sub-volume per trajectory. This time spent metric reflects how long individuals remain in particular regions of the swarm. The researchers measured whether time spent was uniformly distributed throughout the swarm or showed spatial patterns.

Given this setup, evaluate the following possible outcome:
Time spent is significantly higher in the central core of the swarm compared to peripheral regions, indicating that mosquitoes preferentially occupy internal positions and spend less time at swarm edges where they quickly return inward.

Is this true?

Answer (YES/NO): NO